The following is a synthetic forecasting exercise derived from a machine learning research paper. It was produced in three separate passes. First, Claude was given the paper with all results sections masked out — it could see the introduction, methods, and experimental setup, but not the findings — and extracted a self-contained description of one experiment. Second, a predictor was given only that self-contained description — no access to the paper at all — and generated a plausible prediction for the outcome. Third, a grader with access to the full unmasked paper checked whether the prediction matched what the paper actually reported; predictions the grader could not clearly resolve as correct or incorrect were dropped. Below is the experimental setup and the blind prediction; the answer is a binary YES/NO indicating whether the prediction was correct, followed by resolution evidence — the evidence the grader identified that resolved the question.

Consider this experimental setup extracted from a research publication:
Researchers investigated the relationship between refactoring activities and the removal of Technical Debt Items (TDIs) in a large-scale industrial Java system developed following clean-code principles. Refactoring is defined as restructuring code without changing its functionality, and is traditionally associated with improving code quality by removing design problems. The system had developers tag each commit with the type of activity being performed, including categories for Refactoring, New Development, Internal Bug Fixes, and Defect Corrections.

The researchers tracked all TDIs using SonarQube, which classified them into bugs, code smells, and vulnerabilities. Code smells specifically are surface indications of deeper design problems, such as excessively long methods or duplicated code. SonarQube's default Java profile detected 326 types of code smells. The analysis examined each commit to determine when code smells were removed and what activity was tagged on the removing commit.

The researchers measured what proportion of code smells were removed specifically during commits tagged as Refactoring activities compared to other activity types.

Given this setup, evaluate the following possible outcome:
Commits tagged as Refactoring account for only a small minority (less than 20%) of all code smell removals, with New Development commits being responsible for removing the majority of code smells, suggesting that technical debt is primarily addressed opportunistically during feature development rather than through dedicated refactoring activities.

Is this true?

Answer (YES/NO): NO